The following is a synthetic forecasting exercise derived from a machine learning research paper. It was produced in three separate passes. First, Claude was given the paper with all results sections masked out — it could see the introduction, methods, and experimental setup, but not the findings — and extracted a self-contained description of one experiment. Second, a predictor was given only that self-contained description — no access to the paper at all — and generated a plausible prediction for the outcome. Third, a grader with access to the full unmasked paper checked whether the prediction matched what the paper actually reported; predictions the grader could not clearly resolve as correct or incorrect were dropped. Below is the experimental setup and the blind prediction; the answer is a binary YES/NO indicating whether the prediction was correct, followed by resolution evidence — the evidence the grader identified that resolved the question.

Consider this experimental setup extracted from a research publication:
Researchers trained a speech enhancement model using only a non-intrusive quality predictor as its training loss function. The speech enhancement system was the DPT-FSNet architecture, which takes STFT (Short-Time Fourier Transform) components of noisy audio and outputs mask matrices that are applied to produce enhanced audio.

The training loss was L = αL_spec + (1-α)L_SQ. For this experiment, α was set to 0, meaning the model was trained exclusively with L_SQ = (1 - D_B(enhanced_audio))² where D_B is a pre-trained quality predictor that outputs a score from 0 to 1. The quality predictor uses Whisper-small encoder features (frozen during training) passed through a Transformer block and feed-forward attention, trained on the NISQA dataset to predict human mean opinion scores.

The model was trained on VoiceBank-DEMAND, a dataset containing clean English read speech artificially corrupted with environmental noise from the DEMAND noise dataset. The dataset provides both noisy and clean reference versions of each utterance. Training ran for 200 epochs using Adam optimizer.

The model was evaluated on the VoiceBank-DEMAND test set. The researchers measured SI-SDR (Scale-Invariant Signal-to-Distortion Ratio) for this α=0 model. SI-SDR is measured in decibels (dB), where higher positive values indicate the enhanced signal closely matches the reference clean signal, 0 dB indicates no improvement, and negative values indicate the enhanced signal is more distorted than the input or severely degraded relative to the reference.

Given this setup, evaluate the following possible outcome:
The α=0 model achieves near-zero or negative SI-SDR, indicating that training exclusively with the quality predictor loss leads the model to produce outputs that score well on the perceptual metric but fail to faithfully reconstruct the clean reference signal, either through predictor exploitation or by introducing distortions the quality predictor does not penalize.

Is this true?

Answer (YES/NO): YES